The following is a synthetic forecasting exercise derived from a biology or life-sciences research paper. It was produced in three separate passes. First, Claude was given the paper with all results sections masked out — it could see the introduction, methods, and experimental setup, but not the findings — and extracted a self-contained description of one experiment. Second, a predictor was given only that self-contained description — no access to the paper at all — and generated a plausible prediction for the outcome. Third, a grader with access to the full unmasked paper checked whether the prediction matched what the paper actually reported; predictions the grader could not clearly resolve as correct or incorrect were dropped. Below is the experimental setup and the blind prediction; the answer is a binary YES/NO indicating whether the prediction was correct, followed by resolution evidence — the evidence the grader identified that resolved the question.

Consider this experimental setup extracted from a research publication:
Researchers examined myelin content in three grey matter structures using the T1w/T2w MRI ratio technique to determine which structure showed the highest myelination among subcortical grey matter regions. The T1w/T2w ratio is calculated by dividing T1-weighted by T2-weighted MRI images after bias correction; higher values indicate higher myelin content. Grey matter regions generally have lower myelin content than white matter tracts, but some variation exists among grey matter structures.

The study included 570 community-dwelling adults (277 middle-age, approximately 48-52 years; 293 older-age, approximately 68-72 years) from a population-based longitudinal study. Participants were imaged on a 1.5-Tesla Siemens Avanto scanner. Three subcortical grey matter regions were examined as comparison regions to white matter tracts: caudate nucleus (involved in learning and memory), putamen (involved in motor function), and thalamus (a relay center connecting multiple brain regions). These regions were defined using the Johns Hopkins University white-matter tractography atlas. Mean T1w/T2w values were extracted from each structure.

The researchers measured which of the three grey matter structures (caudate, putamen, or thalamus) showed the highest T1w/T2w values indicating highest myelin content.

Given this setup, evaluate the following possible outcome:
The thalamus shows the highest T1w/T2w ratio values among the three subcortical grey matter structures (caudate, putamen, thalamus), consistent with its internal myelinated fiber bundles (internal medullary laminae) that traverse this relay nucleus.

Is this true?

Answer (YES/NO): YES